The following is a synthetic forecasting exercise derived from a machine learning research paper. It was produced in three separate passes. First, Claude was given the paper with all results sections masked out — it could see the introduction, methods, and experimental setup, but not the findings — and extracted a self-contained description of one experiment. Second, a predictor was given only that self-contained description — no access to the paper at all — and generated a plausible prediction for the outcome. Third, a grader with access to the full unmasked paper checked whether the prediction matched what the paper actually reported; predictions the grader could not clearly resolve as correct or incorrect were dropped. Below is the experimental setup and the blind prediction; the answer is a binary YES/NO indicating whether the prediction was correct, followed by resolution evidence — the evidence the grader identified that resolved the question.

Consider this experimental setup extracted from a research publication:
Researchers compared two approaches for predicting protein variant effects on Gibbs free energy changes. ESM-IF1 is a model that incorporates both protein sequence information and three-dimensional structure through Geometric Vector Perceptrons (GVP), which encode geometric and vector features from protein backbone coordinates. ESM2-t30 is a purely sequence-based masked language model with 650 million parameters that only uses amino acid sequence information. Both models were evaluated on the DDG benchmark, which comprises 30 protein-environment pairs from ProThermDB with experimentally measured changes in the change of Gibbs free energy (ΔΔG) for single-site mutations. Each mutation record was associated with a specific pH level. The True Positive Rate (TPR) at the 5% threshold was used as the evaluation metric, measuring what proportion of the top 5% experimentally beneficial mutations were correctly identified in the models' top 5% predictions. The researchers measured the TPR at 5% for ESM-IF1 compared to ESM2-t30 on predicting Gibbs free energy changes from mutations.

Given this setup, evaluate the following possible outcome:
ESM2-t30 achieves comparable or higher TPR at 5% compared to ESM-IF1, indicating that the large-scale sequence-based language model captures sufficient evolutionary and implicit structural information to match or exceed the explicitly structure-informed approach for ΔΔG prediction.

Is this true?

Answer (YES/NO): NO